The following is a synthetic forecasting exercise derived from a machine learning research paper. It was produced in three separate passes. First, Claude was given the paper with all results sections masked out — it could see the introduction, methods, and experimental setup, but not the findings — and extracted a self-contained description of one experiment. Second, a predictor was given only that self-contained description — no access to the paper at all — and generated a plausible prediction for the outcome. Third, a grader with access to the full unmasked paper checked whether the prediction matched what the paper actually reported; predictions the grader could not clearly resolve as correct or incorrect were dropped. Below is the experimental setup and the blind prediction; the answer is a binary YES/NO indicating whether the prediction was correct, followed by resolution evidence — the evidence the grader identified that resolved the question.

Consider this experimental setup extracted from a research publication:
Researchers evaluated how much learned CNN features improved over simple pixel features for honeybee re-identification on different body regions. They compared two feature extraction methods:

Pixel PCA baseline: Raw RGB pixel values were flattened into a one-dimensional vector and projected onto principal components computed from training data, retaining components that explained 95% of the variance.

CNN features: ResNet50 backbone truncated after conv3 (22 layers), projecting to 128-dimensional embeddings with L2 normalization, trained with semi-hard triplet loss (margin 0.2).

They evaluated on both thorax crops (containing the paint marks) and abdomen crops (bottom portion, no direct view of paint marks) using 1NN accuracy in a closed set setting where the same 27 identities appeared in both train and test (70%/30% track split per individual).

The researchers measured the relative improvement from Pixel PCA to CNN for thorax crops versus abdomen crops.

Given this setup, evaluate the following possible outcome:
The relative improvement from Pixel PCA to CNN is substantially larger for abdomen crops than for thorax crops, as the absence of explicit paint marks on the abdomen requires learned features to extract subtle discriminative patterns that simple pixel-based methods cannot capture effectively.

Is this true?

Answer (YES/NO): YES